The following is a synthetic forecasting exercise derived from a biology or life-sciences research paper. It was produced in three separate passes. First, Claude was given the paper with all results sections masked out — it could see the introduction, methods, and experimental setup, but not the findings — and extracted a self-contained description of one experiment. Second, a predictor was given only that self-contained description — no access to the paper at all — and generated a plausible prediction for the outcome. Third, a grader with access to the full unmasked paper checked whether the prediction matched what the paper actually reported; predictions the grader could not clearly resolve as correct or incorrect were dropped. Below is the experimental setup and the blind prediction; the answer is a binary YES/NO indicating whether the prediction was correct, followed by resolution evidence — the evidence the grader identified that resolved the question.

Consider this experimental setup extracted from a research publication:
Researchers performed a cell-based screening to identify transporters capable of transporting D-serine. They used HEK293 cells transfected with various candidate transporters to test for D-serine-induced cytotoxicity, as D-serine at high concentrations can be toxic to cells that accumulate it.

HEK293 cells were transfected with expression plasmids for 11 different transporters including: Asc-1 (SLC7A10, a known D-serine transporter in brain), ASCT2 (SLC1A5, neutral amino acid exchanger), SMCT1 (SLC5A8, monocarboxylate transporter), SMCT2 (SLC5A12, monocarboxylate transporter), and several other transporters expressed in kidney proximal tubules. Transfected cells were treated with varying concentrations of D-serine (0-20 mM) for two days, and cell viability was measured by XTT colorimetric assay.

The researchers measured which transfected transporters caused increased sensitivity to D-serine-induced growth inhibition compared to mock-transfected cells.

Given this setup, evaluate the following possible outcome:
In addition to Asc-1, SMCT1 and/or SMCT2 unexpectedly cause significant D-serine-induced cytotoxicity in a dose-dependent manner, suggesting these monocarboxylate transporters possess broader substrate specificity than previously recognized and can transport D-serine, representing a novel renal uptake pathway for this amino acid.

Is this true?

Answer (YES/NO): YES